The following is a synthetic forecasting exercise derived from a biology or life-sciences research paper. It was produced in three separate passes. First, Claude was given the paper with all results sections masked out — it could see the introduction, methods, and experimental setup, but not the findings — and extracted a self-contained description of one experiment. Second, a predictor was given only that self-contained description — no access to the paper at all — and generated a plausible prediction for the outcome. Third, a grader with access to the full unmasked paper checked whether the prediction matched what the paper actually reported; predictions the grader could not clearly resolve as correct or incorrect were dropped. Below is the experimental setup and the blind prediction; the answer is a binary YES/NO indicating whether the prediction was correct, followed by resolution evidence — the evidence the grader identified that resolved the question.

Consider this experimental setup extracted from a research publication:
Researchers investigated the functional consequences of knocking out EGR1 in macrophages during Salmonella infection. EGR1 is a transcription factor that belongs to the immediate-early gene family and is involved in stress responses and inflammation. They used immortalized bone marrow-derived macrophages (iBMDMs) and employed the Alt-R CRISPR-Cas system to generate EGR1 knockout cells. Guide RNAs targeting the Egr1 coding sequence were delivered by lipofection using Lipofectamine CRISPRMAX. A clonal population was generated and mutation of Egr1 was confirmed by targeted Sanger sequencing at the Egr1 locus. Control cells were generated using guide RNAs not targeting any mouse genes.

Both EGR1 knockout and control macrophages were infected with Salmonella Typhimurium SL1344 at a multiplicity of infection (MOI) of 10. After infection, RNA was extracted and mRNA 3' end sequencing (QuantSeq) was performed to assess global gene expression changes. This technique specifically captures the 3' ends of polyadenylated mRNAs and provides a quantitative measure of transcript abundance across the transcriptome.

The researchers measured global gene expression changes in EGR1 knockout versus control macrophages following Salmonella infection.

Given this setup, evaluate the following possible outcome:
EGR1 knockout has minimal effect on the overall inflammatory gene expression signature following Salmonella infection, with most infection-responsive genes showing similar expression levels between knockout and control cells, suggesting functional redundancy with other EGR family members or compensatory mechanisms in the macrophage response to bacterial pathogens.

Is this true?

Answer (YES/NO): NO